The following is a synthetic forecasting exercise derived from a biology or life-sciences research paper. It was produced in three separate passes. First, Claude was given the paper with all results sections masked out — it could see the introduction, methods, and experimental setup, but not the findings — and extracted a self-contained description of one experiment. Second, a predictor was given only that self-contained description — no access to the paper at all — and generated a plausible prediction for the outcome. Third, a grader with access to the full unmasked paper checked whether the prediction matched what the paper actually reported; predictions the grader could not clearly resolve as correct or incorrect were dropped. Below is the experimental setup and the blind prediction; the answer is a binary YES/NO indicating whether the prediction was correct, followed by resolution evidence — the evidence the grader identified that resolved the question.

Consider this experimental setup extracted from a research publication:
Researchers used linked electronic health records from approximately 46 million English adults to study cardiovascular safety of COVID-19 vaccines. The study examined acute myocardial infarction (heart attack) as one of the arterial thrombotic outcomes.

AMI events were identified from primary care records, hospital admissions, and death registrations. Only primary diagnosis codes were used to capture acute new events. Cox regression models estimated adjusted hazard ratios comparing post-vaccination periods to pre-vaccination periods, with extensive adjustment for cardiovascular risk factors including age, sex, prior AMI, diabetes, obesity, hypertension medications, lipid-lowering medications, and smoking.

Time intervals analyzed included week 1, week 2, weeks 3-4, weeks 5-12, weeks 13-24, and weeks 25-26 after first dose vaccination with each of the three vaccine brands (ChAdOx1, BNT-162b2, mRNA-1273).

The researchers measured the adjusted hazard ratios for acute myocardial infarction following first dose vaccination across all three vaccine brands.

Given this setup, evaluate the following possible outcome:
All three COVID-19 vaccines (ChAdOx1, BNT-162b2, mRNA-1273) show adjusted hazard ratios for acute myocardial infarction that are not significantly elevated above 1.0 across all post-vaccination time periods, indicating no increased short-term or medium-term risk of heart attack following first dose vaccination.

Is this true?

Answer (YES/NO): YES